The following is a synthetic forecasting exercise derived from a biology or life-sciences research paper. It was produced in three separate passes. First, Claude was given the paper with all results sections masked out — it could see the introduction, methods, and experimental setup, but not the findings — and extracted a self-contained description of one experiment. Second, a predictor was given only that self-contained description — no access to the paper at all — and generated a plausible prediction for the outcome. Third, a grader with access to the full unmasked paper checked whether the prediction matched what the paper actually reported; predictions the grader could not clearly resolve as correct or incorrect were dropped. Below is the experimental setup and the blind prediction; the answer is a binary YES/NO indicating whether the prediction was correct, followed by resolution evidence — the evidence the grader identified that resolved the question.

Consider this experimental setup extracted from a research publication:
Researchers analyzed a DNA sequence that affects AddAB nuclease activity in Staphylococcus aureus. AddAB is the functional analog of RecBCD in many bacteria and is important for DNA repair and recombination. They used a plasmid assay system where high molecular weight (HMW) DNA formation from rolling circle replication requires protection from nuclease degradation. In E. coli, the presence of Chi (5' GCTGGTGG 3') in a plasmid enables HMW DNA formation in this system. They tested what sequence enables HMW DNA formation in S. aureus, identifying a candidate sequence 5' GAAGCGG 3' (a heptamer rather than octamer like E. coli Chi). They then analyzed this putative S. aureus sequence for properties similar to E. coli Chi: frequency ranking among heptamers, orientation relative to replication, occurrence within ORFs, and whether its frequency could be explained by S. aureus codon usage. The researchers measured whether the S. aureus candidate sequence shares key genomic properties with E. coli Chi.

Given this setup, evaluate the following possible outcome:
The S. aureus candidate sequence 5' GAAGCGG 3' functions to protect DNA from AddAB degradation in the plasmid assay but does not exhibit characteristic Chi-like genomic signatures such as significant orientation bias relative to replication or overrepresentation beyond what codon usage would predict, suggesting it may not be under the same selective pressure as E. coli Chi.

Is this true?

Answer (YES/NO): NO